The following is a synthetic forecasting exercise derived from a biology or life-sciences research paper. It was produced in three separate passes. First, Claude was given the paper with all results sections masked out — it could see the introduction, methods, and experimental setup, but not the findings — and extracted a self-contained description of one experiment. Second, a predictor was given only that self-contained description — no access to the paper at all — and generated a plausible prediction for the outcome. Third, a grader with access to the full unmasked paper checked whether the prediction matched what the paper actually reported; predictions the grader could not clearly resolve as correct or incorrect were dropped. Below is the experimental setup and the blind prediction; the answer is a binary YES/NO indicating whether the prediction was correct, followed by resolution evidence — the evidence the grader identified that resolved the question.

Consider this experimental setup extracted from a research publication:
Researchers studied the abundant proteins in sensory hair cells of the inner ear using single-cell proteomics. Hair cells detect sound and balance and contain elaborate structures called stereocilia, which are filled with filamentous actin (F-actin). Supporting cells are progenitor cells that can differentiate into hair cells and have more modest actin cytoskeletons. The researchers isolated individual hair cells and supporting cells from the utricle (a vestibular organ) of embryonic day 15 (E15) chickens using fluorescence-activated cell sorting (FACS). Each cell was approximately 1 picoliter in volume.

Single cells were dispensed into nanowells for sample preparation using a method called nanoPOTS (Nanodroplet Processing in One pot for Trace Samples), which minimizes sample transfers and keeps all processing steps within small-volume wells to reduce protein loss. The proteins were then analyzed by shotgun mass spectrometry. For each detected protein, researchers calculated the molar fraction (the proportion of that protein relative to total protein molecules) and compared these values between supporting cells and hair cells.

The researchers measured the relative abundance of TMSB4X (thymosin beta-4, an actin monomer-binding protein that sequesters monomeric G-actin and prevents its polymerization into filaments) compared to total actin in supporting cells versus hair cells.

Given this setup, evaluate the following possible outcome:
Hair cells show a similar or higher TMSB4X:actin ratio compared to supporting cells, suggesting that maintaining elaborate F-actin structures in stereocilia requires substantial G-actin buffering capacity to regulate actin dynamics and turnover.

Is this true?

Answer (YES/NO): NO